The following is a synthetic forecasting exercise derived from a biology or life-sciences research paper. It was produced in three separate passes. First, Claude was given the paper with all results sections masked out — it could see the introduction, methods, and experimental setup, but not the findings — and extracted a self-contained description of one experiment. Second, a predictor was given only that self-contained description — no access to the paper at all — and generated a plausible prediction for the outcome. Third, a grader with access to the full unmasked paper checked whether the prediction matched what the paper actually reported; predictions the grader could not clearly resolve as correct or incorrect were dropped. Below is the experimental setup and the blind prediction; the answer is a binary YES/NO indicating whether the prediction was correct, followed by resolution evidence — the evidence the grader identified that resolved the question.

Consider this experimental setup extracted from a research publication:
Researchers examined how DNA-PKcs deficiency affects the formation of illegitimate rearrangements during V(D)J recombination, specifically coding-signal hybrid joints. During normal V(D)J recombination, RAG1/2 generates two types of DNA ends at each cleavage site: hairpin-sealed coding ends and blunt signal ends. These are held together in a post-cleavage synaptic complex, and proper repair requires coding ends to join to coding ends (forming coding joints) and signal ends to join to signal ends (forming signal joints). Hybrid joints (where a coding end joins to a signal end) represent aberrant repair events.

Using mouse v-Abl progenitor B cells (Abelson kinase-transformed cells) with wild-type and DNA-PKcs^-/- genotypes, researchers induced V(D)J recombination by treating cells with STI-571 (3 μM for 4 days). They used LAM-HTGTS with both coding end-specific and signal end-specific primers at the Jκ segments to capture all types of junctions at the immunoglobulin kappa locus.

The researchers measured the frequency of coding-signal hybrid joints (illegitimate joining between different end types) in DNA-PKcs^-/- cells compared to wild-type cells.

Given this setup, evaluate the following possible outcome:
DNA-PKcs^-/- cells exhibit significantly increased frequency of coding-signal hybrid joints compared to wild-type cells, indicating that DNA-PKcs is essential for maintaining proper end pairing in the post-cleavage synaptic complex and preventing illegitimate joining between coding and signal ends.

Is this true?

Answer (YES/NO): YES